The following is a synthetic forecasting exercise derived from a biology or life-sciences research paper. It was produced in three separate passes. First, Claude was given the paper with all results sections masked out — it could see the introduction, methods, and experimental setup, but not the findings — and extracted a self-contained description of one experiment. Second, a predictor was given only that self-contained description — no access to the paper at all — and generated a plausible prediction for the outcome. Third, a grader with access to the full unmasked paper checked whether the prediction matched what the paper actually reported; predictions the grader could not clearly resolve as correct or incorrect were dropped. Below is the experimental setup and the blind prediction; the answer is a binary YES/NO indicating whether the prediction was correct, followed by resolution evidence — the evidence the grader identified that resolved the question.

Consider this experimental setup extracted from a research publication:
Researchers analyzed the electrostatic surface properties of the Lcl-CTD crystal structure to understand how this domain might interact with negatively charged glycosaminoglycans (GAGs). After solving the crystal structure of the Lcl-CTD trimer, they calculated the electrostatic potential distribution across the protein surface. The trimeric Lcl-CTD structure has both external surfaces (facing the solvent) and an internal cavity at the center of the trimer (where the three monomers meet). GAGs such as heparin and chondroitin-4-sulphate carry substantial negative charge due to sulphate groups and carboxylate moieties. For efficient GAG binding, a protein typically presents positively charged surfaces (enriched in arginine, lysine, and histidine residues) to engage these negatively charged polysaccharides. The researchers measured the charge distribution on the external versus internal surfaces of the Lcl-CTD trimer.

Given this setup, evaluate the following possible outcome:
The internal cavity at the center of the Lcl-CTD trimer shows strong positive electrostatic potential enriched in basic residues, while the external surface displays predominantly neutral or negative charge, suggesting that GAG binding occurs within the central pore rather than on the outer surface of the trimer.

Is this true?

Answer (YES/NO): NO